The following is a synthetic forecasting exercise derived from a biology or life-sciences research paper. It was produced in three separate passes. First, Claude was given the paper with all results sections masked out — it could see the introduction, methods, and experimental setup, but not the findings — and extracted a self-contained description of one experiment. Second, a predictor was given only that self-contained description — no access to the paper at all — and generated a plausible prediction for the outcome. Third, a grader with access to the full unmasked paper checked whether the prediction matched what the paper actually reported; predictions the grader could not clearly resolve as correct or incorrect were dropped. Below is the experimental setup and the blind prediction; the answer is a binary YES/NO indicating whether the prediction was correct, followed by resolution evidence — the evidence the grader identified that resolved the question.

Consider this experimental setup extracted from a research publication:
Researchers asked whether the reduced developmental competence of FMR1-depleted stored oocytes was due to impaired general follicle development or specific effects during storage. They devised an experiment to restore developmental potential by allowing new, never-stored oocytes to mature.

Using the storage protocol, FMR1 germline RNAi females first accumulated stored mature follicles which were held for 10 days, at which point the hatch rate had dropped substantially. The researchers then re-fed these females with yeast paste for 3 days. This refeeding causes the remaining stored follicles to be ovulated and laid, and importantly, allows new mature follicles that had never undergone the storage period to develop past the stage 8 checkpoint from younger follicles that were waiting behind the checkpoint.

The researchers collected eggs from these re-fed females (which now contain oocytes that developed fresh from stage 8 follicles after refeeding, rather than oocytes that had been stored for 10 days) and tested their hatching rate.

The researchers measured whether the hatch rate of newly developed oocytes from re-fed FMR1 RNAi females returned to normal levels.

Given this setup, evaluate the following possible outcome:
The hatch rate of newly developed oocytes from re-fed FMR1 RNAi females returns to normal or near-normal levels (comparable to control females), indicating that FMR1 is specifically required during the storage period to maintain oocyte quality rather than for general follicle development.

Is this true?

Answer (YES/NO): YES